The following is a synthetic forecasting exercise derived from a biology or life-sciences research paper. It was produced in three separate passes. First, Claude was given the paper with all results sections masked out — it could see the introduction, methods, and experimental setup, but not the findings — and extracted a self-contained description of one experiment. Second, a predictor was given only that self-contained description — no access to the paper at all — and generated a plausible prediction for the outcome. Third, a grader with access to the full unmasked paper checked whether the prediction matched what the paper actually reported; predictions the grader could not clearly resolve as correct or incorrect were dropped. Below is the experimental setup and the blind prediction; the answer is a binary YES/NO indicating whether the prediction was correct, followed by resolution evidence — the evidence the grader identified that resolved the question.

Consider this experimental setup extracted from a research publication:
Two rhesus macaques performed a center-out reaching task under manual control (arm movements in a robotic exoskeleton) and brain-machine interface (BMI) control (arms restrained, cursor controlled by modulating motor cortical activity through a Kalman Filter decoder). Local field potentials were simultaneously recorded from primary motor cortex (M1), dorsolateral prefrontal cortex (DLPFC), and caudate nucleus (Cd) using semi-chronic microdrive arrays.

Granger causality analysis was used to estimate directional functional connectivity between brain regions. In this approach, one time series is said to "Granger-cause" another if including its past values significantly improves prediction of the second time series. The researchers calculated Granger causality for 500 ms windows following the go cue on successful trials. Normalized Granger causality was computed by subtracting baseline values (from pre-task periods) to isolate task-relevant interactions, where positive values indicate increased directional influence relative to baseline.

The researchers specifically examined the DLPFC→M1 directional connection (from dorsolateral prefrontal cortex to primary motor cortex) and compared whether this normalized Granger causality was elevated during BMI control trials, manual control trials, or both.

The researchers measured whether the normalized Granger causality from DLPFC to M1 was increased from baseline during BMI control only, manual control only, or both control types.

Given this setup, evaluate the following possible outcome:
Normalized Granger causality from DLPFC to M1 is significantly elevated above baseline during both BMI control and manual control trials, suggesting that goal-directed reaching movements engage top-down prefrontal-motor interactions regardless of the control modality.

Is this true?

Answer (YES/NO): YES